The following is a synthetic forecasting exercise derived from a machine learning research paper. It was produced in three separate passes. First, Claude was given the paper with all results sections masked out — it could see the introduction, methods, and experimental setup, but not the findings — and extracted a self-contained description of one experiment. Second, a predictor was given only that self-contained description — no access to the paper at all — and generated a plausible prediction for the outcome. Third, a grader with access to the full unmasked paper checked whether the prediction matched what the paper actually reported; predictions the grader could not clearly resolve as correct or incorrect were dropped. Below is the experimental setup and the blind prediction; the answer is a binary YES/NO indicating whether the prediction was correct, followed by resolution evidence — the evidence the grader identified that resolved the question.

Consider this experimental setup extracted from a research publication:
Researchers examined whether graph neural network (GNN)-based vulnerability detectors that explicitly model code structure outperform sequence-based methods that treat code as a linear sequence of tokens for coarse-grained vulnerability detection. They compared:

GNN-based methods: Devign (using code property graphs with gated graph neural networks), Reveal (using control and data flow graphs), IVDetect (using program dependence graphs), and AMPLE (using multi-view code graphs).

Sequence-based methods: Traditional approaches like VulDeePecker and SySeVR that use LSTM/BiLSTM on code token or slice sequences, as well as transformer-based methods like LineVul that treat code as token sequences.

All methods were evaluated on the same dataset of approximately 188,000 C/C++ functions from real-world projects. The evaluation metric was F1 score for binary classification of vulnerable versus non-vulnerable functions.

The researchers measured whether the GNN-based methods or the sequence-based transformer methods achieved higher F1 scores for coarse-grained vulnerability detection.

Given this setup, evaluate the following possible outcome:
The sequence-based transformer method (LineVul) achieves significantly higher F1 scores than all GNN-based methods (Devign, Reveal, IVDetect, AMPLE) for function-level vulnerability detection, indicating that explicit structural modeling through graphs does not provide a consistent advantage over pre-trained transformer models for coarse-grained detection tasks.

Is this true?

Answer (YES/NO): YES